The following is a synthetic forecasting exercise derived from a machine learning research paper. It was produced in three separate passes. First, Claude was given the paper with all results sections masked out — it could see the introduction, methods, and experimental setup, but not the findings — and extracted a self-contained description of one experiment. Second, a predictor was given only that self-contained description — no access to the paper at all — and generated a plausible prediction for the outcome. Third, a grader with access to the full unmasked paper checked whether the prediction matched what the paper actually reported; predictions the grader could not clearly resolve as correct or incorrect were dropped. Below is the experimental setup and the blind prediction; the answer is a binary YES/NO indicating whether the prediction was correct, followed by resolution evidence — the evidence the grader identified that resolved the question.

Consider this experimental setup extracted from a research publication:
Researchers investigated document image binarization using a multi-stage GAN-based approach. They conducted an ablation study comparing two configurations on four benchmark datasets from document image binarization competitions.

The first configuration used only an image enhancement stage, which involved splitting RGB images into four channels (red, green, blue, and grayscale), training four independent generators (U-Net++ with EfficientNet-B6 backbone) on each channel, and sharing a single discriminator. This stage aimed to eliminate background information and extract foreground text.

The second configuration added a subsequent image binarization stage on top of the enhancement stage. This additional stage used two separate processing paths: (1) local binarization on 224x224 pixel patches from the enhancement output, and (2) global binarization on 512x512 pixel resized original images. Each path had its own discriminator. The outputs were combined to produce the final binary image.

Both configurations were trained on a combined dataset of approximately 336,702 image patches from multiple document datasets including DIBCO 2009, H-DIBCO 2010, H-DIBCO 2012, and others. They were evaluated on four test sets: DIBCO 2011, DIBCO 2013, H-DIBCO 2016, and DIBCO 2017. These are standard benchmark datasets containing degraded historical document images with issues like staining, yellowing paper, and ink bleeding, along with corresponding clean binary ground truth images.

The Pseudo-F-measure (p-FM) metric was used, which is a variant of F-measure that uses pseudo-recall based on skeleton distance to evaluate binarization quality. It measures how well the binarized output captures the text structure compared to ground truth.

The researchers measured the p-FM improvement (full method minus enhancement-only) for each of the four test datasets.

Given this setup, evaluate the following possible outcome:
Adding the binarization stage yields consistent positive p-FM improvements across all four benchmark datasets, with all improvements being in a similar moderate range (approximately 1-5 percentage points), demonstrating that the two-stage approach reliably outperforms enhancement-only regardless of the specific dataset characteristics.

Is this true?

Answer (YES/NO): NO